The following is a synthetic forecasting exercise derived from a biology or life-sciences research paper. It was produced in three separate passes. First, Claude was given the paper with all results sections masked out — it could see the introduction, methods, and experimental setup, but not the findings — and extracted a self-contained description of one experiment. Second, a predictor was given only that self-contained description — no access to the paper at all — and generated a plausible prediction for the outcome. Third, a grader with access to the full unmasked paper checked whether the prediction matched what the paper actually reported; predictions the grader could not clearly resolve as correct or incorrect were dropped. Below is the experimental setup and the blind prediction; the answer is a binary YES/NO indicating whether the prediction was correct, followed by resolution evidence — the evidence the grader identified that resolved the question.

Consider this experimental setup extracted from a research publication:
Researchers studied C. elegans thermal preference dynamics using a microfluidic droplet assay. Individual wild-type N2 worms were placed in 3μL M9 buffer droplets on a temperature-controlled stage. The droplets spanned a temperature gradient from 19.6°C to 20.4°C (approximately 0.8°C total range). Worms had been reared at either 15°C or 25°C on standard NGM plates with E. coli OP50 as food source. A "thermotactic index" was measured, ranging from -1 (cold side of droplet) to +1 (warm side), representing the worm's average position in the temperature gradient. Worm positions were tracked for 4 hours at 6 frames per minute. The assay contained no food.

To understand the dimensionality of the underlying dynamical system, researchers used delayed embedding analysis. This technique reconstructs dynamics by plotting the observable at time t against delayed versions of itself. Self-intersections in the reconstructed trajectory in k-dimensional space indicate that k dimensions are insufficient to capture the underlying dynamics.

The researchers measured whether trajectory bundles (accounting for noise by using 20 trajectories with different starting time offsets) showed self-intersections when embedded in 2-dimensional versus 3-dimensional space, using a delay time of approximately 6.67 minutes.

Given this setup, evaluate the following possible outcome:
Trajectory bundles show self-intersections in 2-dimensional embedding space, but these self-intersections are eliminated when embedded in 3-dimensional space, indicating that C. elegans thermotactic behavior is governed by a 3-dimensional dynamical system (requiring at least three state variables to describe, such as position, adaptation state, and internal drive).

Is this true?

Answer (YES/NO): NO